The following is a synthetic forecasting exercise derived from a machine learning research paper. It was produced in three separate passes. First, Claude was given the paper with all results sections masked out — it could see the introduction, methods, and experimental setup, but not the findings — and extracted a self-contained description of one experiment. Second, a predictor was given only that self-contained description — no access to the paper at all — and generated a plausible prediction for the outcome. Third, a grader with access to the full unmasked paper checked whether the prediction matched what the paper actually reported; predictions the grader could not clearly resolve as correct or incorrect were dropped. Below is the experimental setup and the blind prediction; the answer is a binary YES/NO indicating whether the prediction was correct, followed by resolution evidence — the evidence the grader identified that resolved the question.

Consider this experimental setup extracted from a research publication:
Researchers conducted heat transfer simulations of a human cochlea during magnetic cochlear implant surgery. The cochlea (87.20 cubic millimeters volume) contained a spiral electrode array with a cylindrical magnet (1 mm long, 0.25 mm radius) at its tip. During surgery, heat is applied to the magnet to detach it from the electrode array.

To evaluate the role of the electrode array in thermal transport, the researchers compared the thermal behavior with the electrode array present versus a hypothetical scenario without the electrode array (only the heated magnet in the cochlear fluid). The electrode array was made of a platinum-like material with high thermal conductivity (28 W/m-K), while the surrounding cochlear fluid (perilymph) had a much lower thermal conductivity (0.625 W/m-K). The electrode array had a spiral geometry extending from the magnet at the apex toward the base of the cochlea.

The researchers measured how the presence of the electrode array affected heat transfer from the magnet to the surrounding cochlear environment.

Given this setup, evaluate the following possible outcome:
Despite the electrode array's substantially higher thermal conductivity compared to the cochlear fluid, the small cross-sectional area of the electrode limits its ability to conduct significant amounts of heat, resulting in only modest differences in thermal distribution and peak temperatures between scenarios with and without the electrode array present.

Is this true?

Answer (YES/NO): NO